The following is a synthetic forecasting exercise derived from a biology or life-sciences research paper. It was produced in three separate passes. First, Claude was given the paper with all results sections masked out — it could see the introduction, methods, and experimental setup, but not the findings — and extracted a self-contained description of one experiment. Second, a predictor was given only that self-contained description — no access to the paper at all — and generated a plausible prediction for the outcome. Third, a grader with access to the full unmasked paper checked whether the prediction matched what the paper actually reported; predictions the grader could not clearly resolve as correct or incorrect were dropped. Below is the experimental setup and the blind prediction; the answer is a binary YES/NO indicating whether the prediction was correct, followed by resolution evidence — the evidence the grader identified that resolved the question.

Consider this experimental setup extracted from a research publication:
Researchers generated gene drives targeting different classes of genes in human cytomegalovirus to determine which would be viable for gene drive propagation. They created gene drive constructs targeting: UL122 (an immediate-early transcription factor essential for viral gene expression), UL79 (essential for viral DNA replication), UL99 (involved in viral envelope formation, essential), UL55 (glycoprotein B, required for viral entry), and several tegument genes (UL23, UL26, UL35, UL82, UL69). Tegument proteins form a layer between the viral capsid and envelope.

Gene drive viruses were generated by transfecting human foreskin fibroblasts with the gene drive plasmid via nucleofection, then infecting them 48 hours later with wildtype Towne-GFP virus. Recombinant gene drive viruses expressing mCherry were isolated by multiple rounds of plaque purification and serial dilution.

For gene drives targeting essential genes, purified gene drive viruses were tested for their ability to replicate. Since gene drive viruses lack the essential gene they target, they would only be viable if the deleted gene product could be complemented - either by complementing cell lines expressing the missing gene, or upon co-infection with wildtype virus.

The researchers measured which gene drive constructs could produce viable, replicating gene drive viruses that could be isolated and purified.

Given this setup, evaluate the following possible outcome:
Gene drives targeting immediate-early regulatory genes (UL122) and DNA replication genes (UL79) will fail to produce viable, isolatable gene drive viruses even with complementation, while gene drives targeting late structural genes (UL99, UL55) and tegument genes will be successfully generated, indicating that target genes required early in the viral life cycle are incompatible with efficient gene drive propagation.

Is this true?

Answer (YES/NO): NO